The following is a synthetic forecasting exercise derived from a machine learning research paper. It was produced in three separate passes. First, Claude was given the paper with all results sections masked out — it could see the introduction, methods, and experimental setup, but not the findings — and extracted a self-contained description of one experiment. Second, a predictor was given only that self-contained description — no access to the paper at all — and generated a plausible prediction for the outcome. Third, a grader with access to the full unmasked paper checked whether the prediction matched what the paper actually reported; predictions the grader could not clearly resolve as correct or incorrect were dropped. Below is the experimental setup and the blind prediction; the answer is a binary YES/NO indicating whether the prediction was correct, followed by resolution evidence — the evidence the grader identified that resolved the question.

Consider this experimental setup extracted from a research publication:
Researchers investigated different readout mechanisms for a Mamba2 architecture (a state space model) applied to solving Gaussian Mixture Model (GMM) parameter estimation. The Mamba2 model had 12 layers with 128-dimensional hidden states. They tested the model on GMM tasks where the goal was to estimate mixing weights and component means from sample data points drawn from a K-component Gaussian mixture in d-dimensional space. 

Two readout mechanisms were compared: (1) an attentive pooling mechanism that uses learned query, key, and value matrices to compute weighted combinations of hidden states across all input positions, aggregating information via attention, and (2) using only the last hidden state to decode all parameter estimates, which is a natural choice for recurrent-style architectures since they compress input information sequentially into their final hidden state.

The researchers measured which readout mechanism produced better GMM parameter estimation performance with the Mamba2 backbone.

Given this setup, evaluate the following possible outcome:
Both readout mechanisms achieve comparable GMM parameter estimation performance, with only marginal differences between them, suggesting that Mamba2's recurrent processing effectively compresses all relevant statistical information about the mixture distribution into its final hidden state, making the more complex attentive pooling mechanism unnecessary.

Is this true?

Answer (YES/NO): NO